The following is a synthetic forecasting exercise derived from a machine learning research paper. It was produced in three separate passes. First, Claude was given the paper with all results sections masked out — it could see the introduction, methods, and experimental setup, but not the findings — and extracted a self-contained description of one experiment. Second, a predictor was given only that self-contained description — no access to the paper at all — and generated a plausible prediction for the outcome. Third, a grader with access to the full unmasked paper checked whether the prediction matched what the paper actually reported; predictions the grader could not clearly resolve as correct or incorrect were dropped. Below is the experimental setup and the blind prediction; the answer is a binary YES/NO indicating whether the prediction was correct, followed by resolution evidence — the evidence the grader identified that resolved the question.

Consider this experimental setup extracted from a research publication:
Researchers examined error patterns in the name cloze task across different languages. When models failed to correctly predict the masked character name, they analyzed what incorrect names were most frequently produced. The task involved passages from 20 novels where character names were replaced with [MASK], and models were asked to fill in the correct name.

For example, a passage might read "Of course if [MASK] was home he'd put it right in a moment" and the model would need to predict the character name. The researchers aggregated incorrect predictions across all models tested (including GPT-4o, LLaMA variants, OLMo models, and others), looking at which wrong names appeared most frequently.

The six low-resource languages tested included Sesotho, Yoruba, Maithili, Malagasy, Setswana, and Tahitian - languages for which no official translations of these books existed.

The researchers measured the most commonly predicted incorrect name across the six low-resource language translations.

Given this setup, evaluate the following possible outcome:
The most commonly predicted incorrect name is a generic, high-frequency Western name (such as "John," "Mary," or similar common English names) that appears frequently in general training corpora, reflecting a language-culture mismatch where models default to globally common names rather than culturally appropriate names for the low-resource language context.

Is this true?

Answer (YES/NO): NO